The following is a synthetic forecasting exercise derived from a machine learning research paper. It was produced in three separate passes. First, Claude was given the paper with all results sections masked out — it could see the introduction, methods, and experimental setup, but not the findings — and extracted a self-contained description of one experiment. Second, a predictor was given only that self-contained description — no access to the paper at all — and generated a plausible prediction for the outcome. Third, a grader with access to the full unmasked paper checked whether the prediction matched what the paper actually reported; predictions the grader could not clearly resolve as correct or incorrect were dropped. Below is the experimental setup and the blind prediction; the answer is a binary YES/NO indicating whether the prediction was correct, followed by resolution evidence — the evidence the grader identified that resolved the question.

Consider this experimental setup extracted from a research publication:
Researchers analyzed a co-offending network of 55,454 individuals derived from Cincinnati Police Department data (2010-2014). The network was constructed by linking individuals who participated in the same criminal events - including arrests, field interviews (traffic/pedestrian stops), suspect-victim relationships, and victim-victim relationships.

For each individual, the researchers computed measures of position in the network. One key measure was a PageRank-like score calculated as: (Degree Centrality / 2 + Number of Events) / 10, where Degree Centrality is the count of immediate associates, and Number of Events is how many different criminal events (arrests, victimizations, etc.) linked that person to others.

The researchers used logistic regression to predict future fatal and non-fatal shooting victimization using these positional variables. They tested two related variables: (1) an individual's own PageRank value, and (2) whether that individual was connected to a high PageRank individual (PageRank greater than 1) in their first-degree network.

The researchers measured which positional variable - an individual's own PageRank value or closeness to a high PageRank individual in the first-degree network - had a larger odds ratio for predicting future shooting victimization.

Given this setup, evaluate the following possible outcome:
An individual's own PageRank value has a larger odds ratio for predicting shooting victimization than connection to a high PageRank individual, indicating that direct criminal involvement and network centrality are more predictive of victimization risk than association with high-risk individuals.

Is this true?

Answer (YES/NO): YES